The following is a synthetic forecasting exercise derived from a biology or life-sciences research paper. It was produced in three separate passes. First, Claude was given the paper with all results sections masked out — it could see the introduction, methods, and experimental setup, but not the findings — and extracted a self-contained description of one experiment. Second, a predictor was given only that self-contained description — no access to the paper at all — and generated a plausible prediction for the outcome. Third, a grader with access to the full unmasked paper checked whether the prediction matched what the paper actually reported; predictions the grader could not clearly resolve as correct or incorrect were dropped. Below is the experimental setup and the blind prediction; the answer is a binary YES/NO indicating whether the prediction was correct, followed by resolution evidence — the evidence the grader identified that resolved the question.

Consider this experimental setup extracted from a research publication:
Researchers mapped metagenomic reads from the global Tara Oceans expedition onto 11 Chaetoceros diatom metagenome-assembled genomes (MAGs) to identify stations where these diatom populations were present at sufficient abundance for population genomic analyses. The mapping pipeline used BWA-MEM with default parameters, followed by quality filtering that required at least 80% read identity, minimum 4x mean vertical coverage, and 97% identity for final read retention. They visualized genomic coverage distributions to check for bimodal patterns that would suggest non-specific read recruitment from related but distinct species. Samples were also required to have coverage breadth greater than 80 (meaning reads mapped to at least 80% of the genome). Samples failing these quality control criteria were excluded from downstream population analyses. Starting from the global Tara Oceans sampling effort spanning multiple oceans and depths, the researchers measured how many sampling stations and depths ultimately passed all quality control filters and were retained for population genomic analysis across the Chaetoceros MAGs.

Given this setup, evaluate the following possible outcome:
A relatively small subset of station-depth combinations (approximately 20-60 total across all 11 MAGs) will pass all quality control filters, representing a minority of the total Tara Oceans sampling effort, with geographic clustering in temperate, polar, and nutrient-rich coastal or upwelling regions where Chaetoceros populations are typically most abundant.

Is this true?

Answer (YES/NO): YES